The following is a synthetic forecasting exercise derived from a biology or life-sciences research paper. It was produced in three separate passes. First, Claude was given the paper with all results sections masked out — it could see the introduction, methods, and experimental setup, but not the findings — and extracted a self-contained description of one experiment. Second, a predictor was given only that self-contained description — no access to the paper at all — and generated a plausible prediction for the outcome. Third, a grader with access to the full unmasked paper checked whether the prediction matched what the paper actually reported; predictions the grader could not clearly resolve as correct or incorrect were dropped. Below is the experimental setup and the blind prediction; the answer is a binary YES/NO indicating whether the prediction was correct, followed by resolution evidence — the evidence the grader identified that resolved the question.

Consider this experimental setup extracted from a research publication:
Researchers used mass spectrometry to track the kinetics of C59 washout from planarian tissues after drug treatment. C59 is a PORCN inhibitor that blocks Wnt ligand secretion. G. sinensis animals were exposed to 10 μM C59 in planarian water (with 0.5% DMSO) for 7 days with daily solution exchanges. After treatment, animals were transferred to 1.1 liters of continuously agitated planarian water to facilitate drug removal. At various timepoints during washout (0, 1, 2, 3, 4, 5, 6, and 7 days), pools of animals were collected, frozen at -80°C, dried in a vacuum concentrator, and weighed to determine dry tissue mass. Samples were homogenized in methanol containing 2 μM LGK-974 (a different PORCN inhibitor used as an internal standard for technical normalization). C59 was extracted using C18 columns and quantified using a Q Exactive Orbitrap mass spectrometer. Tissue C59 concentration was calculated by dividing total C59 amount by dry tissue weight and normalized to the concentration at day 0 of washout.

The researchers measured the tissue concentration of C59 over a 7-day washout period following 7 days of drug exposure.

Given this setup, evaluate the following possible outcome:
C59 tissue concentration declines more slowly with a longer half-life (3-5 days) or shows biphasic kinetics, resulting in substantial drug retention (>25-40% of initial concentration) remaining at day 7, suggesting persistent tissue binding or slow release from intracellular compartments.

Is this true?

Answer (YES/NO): NO